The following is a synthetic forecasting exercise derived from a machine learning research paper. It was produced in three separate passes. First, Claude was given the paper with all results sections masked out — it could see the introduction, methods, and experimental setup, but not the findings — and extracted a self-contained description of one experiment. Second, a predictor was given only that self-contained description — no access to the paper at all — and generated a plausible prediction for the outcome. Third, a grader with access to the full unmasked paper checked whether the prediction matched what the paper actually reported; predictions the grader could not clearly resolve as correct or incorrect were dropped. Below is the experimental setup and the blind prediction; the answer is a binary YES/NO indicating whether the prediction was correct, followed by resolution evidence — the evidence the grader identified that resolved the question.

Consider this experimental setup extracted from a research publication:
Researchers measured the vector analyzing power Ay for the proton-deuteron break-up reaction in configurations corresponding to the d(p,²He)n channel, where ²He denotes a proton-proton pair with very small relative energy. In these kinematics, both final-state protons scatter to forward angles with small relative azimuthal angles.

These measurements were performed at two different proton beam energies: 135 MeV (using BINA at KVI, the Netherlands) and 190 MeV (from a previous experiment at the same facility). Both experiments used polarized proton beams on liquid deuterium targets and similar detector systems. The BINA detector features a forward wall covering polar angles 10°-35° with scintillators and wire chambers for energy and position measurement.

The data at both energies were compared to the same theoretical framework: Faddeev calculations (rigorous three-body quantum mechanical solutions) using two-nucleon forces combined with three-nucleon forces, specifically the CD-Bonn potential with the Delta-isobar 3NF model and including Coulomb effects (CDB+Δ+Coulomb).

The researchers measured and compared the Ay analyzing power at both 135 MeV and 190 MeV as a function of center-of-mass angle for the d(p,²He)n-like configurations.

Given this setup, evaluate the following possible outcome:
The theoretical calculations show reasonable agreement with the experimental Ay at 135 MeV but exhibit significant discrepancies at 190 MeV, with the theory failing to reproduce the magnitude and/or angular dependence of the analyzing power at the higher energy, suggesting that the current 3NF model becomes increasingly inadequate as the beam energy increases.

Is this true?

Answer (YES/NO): NO